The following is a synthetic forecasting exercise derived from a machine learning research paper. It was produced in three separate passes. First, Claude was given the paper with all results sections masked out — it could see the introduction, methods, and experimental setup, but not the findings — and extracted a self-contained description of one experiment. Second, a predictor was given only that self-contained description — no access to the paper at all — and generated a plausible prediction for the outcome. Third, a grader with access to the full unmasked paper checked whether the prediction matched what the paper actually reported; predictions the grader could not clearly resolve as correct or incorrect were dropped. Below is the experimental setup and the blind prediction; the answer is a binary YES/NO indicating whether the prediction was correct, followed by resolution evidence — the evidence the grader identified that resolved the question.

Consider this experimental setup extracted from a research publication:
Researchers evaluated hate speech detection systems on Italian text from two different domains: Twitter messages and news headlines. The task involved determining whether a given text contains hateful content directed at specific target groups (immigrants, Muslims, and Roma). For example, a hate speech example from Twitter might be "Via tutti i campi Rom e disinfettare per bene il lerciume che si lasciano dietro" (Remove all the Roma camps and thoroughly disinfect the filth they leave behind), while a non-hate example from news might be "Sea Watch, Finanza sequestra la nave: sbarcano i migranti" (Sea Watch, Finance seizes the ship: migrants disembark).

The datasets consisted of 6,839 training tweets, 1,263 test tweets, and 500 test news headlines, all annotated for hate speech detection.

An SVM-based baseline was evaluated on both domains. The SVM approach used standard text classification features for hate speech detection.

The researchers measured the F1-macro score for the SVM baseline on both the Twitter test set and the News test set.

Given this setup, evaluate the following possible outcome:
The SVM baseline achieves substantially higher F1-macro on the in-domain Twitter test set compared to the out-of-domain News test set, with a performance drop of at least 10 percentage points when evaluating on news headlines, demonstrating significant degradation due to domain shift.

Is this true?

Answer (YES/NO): YES